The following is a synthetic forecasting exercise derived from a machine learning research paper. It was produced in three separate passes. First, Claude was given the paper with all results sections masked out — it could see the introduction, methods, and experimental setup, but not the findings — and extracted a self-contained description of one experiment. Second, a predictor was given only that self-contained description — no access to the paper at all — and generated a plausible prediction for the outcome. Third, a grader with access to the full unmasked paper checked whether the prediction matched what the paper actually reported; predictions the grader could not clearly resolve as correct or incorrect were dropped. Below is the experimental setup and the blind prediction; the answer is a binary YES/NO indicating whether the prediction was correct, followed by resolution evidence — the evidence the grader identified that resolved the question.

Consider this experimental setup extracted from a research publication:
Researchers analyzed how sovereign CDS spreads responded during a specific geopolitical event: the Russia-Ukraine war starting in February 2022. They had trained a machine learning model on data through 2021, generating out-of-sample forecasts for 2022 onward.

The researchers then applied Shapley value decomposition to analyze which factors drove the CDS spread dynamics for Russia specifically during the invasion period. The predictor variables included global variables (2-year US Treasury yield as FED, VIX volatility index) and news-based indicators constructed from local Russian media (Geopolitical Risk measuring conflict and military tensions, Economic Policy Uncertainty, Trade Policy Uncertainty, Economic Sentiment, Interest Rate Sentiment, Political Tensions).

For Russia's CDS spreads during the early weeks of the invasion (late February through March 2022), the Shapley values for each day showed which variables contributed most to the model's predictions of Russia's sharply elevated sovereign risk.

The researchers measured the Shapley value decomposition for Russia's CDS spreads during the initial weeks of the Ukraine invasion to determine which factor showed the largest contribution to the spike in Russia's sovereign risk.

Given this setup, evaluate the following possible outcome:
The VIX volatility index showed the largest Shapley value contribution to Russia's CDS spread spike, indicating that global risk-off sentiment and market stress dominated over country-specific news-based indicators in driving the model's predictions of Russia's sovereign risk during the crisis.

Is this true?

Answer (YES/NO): NO